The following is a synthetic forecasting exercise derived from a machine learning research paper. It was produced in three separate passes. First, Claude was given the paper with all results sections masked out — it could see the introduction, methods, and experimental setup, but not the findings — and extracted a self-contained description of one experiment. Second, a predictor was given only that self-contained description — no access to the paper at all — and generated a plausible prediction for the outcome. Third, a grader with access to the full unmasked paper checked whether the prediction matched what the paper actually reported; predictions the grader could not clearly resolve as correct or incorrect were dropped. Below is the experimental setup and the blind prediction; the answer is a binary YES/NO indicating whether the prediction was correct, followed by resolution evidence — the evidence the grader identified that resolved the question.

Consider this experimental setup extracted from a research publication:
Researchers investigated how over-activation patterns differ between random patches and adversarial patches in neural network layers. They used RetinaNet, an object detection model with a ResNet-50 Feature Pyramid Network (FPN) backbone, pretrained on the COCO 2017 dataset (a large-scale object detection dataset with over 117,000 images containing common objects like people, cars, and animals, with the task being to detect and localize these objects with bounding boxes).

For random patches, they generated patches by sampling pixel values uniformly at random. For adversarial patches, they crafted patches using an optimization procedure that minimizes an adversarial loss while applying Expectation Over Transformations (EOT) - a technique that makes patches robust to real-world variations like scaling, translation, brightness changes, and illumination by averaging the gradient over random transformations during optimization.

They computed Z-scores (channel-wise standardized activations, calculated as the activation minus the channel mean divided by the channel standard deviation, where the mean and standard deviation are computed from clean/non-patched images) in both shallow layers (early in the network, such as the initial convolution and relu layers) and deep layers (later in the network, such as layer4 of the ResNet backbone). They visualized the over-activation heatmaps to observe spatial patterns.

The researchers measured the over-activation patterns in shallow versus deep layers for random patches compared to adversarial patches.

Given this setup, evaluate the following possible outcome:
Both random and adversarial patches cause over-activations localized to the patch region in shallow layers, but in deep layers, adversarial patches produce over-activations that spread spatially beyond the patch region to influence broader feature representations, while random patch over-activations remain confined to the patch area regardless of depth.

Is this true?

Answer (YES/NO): NO